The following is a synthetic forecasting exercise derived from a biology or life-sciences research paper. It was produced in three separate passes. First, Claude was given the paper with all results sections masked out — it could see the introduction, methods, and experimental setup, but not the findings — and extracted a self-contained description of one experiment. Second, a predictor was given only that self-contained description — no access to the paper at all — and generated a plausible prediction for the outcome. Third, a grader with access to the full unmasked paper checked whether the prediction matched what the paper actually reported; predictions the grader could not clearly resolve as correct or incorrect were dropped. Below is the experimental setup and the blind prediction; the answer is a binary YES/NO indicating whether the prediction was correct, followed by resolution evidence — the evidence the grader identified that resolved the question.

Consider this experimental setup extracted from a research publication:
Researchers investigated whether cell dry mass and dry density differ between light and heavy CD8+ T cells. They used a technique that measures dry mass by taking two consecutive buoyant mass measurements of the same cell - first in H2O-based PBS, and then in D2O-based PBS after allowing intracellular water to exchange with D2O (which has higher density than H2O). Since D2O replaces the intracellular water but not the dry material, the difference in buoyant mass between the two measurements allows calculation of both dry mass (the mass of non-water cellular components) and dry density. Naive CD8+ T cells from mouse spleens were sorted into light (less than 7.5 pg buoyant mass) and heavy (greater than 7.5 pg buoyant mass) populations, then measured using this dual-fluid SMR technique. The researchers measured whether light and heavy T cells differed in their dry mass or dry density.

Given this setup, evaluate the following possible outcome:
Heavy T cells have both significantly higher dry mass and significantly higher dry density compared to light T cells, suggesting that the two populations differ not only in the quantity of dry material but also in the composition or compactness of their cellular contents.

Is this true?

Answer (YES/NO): NO